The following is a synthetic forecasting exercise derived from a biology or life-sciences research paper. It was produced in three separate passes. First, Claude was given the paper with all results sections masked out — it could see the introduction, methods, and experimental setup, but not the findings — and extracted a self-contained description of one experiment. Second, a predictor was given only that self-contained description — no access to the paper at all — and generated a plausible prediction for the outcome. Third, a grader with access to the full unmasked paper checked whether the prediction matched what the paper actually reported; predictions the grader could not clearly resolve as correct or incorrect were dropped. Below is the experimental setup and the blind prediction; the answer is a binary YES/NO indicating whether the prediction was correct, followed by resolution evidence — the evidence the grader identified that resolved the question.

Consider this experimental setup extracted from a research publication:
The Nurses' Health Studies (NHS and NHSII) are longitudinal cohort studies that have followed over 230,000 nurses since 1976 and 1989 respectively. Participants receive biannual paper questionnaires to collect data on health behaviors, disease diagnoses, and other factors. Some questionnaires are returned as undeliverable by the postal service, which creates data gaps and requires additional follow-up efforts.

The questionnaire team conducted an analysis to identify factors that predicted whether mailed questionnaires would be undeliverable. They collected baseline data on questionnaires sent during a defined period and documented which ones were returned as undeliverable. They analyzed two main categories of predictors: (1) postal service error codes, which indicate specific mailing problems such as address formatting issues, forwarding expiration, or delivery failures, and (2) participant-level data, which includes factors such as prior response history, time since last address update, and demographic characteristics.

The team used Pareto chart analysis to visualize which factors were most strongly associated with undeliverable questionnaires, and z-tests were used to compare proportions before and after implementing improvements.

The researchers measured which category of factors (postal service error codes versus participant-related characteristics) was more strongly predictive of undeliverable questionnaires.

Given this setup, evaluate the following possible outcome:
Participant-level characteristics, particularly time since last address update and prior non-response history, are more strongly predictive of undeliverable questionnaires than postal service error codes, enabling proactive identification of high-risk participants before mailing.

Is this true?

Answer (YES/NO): NO